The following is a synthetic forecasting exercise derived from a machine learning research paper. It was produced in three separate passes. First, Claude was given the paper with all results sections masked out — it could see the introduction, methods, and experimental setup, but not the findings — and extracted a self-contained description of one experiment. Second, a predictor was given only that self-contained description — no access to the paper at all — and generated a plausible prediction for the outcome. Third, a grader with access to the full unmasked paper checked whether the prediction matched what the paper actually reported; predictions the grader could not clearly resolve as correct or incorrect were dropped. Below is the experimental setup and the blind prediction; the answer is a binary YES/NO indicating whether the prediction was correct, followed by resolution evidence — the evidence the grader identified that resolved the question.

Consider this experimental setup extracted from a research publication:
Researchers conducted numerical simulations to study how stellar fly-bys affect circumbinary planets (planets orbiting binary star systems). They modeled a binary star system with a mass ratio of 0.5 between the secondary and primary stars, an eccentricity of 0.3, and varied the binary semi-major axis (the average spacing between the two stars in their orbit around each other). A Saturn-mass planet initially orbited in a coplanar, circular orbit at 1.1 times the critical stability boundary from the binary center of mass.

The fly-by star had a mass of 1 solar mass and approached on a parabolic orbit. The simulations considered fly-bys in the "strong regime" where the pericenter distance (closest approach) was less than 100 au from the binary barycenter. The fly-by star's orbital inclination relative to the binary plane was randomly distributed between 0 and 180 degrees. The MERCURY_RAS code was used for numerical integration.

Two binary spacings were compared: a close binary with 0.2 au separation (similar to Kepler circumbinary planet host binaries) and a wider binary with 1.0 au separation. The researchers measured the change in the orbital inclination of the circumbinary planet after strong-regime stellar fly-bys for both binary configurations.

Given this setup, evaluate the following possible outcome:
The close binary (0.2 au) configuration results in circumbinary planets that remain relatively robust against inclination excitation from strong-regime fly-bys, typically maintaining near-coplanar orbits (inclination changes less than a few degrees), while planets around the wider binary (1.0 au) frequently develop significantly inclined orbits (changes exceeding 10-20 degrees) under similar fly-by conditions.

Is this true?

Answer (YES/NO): NO